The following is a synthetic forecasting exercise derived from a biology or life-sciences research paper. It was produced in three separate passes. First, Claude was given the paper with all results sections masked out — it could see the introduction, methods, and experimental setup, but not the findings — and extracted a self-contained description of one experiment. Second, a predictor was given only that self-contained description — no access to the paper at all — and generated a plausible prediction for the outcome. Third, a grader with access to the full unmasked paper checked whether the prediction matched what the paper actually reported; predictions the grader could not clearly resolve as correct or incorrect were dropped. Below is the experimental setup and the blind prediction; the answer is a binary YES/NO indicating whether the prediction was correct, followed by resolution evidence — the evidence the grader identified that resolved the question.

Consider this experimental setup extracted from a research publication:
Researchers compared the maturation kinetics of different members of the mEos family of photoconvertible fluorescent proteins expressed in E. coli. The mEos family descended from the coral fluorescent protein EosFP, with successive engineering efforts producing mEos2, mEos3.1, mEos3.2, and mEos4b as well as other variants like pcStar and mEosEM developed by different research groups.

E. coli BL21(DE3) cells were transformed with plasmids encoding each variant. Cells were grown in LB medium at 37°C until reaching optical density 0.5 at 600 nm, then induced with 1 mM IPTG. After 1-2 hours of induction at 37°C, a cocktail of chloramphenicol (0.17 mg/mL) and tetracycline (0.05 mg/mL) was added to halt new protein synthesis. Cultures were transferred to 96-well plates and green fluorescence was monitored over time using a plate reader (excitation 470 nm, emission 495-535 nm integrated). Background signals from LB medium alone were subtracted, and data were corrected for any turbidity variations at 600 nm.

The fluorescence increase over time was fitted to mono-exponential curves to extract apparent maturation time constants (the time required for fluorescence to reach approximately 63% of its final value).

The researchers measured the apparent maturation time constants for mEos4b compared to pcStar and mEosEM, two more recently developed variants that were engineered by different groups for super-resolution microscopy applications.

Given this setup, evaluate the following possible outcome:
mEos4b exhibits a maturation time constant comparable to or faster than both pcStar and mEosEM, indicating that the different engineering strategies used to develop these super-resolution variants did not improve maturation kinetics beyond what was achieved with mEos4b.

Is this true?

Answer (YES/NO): NO